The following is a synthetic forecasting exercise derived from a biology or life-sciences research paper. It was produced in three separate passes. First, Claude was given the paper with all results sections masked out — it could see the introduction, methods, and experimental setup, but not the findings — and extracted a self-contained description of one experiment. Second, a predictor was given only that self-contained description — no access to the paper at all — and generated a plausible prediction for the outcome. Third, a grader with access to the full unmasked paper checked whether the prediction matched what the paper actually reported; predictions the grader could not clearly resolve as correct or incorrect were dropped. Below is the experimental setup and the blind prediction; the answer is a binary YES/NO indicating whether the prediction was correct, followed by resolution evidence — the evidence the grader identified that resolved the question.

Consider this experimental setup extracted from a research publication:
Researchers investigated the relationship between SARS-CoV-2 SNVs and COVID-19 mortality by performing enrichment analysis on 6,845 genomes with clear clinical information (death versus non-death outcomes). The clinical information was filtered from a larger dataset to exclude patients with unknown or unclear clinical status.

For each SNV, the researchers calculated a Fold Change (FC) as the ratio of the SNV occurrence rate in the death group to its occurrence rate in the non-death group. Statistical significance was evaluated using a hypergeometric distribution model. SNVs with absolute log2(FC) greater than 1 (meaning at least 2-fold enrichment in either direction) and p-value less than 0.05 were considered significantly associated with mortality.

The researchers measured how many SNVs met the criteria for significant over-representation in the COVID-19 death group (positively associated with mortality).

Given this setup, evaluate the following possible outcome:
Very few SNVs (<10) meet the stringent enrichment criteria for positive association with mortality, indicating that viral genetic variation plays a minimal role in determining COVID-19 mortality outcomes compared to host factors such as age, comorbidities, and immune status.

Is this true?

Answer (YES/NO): NO